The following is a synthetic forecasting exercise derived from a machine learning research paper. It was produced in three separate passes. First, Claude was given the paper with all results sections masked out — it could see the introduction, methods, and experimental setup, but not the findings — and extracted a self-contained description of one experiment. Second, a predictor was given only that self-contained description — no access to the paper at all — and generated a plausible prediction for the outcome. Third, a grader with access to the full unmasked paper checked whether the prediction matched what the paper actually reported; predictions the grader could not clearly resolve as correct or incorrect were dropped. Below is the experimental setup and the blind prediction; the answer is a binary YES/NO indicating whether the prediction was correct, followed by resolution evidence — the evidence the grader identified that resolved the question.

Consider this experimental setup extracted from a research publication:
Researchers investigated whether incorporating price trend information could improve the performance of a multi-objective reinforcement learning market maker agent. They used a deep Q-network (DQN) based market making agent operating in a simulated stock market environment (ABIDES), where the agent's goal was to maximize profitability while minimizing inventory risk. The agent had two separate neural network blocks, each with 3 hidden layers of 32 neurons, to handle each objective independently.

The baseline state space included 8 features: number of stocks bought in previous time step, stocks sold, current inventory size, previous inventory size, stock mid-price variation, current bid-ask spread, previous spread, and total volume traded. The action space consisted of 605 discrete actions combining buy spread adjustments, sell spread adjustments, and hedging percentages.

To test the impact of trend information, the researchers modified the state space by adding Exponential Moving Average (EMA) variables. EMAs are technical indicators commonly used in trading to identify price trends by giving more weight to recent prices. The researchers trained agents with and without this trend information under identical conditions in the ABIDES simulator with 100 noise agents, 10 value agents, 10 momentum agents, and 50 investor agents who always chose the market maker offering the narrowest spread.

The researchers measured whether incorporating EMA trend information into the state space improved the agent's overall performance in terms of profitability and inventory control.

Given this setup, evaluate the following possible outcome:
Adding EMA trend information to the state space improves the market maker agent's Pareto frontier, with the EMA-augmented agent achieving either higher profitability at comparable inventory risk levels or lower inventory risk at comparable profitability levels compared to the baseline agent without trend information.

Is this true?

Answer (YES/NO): NO